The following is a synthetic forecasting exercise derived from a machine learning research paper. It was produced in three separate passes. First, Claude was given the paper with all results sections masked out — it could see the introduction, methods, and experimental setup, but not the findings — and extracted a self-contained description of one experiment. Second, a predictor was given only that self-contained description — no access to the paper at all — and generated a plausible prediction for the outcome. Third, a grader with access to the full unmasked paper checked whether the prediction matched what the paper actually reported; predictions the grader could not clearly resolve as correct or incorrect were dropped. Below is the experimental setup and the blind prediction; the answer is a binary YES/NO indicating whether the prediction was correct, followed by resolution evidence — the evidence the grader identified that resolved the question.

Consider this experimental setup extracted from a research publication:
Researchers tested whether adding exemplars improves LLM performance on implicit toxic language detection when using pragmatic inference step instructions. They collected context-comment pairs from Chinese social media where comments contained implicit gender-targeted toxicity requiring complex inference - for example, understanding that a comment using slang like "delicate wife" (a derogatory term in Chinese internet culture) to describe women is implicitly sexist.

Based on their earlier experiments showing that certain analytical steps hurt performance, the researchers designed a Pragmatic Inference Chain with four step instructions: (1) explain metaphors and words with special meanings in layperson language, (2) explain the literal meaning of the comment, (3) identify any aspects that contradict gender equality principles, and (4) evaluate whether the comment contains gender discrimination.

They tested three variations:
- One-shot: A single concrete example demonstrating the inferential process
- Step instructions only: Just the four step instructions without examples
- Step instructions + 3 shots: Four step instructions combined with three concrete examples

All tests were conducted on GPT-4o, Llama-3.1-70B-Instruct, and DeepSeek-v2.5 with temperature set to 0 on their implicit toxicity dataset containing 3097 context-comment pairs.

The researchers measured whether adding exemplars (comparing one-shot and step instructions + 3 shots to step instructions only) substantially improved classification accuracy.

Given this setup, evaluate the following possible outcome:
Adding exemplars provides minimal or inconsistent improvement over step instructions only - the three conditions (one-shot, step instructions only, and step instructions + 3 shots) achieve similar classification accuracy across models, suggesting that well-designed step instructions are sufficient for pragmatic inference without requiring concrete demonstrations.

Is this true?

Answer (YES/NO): NO